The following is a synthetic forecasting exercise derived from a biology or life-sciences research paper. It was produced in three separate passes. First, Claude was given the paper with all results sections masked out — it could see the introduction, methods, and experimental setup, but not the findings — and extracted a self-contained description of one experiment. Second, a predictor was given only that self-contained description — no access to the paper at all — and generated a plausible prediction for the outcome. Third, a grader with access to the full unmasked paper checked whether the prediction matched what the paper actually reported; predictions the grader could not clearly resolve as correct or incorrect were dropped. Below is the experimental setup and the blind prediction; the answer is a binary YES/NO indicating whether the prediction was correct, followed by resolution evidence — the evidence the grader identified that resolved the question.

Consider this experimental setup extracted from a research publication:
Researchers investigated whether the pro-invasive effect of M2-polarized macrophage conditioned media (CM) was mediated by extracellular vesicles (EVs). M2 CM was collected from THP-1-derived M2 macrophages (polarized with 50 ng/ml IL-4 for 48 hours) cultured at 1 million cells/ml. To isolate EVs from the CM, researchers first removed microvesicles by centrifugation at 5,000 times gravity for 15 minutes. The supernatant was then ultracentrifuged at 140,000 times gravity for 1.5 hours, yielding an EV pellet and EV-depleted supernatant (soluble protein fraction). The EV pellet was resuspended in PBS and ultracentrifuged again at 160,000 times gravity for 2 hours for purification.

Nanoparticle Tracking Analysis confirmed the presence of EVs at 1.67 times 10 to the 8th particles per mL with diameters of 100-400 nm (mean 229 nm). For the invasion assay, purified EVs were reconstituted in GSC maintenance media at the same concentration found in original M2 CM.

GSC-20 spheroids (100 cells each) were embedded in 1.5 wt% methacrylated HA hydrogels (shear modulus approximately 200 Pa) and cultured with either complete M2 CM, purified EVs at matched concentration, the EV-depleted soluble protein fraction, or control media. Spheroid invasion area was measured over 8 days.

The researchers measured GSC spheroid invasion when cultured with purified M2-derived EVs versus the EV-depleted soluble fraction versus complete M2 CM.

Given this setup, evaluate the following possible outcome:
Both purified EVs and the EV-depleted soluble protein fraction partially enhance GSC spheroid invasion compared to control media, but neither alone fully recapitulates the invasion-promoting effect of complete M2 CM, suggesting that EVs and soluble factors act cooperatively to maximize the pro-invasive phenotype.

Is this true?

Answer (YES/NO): NO